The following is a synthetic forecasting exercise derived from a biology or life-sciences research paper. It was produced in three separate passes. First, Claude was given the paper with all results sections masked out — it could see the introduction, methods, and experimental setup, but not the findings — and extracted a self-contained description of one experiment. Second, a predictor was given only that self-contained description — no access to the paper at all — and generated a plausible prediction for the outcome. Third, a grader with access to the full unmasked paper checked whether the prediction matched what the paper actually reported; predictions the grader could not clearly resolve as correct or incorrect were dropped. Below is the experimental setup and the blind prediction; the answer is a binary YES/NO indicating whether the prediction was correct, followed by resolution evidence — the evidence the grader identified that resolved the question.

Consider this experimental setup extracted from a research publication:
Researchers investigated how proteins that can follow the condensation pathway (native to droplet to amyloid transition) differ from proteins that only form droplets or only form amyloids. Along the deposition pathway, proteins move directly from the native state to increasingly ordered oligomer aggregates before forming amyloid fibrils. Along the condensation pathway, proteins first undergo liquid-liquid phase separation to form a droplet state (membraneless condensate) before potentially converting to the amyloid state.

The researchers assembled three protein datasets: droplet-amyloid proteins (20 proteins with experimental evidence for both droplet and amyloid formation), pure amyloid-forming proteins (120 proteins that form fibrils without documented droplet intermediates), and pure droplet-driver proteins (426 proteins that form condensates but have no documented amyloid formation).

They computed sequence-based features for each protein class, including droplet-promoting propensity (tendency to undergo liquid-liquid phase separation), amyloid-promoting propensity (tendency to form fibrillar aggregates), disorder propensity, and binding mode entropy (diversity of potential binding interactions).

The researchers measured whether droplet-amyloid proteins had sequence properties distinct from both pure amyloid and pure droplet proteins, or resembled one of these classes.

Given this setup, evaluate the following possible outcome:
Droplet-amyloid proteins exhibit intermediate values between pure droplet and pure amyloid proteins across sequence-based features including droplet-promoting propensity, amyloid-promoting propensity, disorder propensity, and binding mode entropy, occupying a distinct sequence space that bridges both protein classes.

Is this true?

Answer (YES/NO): NO